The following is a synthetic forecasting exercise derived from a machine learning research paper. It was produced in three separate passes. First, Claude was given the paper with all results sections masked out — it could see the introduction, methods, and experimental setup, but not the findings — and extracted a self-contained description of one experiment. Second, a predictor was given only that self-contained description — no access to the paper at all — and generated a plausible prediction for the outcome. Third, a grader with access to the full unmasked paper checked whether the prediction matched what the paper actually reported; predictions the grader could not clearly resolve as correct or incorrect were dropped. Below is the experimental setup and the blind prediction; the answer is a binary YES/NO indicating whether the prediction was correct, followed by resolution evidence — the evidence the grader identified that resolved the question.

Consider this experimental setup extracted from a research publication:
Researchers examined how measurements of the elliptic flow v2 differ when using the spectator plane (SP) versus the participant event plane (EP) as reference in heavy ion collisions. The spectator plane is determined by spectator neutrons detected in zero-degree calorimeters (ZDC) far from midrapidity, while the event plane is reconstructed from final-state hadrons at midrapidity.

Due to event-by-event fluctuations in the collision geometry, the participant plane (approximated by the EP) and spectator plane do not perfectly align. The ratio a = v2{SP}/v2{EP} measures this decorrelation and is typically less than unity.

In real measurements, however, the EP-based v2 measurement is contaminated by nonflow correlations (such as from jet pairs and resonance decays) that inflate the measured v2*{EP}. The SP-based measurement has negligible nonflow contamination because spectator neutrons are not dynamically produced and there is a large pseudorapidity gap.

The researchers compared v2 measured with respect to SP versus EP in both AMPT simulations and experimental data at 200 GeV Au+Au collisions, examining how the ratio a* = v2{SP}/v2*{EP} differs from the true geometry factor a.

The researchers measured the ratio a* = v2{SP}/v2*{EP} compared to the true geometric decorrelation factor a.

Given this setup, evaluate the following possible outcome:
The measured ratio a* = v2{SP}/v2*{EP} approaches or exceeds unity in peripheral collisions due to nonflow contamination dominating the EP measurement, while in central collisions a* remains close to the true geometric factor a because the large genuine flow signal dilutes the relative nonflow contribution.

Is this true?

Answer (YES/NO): NO